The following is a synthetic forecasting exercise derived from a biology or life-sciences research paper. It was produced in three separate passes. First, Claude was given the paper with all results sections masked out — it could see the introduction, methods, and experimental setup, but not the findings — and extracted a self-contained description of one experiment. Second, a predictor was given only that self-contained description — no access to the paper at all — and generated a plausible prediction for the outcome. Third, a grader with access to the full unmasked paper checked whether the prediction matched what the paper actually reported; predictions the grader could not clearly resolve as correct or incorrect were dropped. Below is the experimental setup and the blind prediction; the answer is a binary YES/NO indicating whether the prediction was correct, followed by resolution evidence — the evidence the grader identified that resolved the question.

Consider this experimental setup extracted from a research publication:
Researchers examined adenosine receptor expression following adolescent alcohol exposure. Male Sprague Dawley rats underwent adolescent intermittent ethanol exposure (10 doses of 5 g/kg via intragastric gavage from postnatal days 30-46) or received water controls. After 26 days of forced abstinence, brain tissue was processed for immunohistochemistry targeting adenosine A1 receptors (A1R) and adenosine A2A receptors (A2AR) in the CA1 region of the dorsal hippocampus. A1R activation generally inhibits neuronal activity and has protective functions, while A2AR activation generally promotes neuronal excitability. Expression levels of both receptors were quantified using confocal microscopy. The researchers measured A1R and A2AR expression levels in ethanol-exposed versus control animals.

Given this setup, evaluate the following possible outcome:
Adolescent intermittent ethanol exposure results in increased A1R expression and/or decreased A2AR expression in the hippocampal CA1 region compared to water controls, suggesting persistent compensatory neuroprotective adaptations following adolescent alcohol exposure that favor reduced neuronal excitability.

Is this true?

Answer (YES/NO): NO